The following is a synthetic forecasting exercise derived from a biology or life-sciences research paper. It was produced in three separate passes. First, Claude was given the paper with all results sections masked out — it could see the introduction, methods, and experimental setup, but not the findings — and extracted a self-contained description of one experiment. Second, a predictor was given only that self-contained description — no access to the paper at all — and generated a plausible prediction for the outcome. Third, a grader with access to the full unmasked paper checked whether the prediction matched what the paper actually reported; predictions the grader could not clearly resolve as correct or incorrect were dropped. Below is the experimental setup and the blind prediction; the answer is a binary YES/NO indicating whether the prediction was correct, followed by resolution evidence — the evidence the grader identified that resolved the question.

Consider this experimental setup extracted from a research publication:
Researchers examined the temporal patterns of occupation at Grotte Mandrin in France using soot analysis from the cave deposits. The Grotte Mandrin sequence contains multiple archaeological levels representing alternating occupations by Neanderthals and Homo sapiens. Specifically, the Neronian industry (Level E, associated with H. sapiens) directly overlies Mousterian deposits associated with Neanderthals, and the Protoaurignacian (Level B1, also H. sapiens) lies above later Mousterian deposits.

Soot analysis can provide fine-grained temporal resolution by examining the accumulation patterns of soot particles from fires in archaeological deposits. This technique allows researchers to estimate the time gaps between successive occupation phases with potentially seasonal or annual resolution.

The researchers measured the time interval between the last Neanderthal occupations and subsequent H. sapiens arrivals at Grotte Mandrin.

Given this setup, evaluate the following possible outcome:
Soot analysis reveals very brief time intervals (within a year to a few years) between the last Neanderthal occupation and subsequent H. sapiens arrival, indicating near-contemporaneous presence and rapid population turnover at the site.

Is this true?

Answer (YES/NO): YES